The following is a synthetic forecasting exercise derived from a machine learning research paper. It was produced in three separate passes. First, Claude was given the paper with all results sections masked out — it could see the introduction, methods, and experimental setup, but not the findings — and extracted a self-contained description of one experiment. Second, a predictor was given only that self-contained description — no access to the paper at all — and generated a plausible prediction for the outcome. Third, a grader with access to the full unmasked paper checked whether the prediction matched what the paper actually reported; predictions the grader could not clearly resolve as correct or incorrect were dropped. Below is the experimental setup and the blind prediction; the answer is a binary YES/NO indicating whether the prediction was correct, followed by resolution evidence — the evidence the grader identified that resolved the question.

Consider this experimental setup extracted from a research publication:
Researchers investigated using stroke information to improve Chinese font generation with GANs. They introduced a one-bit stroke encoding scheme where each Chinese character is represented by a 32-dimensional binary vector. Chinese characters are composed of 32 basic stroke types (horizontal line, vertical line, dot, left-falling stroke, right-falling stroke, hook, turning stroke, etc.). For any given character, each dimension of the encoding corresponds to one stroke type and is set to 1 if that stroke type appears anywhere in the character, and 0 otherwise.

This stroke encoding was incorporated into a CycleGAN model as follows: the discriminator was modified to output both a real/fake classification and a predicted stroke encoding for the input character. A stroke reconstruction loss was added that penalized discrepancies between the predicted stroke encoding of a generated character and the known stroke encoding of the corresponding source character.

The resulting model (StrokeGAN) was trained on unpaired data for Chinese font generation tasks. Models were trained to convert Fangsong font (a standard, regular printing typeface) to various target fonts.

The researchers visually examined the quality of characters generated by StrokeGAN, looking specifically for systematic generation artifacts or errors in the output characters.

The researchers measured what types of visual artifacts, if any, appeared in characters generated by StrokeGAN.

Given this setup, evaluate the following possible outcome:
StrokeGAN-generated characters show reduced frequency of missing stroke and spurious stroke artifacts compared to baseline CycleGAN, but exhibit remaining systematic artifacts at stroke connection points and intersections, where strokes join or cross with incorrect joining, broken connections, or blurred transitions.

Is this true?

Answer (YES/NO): NO